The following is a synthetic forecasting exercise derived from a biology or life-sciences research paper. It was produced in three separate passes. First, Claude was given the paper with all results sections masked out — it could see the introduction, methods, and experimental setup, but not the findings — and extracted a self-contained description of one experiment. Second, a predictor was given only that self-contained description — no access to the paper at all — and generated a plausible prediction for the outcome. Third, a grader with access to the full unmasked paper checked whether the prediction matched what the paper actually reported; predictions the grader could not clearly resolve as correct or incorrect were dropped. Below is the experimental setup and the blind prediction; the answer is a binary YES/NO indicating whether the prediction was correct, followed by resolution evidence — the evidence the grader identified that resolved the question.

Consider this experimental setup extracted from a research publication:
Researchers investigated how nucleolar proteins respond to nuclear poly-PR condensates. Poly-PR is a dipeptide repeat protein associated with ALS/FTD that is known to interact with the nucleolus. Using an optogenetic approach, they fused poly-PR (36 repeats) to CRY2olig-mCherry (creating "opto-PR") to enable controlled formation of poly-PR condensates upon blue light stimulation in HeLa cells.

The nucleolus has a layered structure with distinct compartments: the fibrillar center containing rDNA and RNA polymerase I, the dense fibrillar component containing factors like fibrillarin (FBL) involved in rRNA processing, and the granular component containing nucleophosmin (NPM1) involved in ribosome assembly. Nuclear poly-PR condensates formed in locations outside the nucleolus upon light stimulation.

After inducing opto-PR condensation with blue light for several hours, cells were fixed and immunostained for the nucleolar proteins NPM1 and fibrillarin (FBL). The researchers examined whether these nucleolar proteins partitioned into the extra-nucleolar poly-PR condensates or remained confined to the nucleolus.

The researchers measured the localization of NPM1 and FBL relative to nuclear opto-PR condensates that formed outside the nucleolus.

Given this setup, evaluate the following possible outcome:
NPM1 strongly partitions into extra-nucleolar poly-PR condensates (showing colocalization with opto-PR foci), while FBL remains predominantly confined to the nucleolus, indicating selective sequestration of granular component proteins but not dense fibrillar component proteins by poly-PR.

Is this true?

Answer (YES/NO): YES